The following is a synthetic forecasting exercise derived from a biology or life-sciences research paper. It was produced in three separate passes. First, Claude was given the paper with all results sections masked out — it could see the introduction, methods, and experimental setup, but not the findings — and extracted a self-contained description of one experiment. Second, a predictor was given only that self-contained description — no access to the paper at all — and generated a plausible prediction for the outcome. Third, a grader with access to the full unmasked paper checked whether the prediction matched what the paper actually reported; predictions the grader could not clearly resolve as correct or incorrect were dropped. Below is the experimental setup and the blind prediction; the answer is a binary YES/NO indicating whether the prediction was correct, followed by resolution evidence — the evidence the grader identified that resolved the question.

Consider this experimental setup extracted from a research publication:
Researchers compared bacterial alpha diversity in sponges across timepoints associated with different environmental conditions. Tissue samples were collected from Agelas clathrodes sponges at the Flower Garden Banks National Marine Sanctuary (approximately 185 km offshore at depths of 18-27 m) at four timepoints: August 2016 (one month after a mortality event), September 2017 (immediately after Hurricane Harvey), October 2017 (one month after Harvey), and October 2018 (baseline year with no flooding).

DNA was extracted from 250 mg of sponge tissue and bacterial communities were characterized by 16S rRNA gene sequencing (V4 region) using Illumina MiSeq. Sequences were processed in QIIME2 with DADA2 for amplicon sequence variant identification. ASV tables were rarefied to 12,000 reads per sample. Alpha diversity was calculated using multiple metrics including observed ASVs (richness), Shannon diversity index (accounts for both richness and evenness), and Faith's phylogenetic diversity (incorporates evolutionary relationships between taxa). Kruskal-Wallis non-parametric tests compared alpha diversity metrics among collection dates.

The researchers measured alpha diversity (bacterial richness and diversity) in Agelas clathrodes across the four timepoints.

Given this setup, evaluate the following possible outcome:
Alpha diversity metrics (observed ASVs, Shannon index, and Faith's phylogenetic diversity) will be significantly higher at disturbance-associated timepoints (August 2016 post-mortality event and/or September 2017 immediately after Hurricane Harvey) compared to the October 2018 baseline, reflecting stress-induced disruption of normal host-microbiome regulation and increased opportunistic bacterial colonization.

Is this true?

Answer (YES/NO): NO